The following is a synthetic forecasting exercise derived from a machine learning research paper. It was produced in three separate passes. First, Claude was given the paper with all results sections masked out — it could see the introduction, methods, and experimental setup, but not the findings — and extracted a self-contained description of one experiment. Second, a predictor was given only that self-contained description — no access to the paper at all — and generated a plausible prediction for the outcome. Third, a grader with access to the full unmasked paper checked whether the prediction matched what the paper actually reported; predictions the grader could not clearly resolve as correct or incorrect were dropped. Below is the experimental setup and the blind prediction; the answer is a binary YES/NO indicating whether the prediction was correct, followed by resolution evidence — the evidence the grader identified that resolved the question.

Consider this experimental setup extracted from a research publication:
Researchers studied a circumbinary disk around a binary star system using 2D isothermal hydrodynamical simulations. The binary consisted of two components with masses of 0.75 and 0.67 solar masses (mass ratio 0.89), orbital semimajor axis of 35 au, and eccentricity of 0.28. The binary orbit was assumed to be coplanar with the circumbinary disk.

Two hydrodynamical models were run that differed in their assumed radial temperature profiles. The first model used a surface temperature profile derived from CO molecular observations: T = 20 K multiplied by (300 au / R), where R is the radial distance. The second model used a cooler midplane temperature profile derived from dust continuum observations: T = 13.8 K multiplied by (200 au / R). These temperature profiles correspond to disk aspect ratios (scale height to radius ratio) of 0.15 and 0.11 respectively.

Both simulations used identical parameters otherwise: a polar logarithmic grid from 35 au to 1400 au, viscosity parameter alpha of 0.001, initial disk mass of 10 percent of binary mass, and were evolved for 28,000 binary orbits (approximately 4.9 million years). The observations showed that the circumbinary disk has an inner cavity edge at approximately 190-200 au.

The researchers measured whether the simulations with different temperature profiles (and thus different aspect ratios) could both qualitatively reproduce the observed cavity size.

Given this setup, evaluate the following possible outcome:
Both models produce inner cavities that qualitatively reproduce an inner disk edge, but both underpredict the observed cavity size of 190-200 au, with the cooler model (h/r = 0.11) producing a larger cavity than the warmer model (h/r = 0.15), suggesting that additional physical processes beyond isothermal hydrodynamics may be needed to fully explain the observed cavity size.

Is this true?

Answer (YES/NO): NO